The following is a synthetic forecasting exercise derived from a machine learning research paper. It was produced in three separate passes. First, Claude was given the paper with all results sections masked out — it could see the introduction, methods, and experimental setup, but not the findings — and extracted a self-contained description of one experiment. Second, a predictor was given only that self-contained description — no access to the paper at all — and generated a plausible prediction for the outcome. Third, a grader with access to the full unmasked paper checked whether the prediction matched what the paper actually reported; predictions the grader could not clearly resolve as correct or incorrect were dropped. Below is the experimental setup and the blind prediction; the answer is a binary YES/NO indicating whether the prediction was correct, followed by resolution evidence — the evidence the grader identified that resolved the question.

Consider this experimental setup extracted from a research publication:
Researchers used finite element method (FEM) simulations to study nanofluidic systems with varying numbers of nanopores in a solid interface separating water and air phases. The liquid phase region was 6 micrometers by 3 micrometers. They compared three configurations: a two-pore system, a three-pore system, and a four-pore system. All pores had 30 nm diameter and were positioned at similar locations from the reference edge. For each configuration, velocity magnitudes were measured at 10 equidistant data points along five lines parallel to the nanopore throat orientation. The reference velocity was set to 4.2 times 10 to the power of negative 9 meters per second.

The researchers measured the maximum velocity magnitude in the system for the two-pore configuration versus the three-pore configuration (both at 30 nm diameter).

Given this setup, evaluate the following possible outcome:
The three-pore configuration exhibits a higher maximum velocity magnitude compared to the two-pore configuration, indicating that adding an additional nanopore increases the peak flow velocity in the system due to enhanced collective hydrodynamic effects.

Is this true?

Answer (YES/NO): NO